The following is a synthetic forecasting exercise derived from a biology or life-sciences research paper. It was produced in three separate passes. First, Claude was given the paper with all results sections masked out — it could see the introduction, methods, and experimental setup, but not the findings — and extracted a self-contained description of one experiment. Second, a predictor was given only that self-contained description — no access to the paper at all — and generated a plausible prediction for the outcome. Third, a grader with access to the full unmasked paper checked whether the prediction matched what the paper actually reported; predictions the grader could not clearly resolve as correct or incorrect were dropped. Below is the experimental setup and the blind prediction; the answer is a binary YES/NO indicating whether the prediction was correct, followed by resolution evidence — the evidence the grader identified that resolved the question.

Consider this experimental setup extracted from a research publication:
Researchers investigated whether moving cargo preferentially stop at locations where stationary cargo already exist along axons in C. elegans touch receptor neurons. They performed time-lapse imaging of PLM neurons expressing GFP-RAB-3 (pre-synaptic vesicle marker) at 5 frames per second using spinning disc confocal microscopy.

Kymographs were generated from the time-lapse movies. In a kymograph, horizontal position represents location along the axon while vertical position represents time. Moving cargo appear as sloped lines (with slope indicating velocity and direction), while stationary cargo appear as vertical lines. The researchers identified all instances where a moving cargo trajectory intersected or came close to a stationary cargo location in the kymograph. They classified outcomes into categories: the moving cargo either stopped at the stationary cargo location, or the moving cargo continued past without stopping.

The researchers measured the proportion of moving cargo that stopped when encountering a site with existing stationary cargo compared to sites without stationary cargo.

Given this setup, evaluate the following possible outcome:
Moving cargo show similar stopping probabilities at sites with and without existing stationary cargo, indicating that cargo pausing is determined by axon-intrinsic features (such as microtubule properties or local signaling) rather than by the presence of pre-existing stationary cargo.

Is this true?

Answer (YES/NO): NO